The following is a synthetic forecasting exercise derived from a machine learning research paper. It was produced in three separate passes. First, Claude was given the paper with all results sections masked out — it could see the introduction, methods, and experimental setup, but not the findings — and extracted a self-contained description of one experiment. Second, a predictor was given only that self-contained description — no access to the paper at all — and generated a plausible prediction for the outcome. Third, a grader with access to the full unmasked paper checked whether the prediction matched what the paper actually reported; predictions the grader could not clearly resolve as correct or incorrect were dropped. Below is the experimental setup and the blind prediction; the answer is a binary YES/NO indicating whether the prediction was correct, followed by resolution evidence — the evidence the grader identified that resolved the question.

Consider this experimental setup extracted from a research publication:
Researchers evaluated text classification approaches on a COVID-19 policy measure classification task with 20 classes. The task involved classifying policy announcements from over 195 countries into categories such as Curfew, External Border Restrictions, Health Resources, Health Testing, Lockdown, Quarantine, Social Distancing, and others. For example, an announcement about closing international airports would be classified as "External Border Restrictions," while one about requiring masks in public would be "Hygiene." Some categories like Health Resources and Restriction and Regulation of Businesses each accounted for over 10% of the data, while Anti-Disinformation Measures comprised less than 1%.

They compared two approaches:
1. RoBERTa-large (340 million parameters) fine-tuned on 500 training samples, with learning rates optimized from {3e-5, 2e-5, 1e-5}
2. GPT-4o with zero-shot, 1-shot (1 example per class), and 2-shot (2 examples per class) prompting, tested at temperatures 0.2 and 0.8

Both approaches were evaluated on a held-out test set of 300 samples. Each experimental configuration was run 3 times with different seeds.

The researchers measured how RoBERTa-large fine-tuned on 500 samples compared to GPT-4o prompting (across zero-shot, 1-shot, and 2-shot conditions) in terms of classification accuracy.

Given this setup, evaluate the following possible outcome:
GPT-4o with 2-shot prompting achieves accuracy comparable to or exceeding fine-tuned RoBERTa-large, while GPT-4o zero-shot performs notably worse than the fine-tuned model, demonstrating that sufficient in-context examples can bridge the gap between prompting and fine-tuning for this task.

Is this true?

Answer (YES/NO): NO